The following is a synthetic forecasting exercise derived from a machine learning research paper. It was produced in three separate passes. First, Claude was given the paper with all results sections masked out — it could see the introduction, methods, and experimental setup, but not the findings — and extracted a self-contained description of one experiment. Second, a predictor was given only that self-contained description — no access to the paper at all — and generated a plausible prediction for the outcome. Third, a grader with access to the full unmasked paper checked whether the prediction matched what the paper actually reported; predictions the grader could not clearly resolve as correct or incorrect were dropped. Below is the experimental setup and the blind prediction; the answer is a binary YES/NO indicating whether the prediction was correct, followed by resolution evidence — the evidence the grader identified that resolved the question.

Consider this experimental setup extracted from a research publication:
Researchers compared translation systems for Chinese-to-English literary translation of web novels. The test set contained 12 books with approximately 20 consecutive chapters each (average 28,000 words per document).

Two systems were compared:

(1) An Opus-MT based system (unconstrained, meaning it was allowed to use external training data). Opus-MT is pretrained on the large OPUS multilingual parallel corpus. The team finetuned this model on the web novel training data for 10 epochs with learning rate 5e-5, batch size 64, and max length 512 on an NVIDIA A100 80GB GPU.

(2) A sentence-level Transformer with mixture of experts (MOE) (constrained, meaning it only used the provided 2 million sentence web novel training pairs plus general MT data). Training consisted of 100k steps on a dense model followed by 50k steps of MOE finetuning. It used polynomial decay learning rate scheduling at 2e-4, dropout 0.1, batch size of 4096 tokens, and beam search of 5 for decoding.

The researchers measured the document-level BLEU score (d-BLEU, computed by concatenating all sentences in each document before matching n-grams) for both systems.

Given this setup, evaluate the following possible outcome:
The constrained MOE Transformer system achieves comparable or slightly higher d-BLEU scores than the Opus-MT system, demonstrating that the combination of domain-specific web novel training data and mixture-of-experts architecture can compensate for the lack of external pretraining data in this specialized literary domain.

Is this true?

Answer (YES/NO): YES